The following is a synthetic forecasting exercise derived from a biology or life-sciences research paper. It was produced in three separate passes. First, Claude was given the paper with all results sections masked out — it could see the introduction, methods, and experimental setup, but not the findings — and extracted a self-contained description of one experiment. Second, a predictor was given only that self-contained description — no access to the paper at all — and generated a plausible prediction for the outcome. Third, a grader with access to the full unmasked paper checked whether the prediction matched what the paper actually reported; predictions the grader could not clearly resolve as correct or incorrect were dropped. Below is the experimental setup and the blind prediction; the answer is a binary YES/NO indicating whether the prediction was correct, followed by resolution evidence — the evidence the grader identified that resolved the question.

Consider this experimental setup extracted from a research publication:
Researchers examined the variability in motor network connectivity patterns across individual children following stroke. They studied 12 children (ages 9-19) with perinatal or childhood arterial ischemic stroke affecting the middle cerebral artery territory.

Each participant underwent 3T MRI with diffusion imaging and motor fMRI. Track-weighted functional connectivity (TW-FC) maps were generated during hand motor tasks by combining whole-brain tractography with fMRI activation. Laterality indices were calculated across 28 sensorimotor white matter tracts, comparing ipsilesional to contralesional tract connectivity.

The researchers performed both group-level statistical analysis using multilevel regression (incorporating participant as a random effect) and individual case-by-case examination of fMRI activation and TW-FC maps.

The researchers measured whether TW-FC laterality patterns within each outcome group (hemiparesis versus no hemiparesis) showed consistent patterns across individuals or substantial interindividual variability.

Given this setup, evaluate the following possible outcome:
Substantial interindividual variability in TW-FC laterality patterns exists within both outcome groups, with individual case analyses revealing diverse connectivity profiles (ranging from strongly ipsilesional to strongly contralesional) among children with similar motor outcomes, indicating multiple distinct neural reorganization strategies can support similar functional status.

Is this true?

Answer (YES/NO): NO